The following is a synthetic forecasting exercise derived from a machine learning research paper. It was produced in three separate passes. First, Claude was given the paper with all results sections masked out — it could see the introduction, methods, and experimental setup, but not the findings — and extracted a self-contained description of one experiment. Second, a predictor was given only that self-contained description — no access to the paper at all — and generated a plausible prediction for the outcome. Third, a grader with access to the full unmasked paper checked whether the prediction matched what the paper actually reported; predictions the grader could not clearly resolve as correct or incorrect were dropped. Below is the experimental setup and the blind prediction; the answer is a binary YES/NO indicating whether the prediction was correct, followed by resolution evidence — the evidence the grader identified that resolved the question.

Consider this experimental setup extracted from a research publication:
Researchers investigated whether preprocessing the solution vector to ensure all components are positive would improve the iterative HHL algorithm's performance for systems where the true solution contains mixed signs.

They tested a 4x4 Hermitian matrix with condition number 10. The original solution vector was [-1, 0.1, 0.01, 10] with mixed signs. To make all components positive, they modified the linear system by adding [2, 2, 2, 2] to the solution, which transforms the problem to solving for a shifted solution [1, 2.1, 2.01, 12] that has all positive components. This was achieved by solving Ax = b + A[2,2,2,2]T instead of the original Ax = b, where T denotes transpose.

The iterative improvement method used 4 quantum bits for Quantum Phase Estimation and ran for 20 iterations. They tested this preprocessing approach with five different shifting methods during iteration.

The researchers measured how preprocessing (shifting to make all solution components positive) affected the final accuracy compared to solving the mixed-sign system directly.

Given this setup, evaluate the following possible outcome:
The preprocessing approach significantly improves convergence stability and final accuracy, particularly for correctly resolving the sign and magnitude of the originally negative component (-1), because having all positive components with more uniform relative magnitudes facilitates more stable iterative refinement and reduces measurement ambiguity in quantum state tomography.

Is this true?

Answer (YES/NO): NO